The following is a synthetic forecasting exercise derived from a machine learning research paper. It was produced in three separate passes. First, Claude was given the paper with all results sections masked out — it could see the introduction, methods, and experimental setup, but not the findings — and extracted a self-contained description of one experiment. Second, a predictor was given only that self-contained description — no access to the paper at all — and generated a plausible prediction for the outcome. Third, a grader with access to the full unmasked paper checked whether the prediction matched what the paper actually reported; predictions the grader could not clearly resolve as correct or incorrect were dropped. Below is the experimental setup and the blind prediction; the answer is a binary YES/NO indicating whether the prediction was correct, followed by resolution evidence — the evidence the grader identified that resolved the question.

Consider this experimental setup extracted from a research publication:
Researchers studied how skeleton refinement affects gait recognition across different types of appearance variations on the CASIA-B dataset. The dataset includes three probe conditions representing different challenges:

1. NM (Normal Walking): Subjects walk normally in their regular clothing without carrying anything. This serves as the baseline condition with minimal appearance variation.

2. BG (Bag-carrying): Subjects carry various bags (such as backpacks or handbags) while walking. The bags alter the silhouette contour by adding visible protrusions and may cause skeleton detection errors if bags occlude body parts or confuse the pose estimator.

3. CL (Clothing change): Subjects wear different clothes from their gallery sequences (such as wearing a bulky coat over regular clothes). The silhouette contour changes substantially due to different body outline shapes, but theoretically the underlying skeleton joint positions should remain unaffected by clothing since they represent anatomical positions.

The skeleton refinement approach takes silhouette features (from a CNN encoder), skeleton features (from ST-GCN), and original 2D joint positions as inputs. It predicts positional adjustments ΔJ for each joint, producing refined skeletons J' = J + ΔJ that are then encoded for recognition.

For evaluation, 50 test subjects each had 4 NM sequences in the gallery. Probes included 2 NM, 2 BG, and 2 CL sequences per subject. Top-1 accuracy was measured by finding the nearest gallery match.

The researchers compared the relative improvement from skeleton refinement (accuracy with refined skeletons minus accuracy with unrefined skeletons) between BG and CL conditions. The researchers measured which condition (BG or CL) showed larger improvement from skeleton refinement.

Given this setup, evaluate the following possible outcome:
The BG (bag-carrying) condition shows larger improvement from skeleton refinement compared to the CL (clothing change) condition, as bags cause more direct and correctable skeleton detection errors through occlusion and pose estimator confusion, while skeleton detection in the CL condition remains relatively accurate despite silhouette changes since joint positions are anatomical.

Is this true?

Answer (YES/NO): NO